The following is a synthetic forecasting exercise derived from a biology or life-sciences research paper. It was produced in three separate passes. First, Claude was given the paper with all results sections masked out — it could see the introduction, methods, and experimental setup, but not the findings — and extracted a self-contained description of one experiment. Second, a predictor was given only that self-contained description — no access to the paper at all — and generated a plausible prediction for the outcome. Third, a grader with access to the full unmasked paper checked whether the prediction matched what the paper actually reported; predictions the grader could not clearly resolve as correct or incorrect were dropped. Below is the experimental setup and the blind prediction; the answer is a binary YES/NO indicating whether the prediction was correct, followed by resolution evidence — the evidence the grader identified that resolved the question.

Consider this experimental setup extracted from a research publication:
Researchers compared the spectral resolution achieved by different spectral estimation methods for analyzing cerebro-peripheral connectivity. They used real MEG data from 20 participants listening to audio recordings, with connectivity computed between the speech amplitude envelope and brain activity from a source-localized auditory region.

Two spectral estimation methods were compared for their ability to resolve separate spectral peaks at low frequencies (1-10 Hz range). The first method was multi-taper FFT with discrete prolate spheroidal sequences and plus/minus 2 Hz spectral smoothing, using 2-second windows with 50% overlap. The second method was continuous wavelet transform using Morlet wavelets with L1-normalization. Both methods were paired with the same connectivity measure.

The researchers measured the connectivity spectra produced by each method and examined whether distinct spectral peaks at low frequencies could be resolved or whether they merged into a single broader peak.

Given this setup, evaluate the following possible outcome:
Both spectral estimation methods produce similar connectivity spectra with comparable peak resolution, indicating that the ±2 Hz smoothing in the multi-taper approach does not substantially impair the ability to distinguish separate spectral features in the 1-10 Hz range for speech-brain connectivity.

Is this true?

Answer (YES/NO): NO